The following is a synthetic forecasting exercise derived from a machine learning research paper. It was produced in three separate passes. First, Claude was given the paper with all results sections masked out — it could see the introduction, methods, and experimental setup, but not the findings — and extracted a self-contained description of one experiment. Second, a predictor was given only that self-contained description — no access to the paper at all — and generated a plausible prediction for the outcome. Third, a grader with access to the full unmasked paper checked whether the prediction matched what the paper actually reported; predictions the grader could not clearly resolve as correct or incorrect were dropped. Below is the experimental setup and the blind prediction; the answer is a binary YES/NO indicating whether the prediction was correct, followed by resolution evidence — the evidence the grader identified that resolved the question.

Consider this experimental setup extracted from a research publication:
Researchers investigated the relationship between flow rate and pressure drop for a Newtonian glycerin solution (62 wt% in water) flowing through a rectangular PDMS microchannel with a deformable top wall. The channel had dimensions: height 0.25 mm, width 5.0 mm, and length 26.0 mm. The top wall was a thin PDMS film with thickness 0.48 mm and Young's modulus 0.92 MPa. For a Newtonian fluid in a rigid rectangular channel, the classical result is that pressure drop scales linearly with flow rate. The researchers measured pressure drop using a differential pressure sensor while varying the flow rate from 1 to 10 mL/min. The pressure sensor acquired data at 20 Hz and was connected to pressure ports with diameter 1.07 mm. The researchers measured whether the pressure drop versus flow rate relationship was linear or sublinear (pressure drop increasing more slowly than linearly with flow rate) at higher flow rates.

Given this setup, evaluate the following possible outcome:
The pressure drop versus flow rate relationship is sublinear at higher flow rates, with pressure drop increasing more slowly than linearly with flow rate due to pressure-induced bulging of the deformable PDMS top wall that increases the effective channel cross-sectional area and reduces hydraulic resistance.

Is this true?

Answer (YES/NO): YES